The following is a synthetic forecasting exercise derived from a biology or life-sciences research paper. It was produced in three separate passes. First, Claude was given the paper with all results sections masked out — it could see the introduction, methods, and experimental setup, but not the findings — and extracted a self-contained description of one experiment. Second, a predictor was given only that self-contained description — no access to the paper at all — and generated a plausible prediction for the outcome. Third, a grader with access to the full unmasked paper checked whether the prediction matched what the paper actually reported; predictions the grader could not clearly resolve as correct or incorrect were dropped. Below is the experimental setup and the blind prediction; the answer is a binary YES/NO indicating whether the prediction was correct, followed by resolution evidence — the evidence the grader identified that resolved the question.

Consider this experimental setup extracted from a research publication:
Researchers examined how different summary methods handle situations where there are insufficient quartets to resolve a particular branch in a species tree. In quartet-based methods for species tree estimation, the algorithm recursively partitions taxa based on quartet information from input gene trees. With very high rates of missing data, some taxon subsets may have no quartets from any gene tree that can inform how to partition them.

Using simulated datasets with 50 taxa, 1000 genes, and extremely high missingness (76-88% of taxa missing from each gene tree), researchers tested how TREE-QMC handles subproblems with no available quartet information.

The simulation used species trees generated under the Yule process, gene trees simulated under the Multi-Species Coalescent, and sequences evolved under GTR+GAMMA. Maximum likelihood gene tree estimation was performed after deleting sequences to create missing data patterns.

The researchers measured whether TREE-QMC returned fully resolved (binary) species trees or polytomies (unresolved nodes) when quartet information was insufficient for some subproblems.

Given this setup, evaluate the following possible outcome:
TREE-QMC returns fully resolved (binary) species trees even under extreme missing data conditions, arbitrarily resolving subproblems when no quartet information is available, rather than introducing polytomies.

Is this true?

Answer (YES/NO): NO